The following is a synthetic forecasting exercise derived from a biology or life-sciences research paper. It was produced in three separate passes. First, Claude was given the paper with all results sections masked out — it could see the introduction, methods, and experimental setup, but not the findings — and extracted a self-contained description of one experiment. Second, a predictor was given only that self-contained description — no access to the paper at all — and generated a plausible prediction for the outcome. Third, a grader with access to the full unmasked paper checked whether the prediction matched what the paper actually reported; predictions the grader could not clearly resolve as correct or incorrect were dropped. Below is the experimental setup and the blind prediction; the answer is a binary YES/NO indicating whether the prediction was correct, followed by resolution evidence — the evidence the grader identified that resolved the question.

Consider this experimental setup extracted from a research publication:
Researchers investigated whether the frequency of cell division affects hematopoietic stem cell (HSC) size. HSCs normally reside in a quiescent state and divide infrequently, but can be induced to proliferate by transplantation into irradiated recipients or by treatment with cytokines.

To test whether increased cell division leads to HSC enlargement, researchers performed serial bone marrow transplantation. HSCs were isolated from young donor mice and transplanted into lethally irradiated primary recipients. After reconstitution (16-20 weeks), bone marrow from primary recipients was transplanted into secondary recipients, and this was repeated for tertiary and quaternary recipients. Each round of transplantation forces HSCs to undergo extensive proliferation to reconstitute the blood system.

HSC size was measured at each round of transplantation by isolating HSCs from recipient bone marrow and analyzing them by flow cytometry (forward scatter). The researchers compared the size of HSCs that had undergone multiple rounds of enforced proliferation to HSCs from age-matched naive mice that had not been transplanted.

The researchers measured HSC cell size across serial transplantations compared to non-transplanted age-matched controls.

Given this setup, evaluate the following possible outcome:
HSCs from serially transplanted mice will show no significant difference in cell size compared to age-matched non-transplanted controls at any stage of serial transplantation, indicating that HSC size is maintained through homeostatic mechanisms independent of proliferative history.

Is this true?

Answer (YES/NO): NO